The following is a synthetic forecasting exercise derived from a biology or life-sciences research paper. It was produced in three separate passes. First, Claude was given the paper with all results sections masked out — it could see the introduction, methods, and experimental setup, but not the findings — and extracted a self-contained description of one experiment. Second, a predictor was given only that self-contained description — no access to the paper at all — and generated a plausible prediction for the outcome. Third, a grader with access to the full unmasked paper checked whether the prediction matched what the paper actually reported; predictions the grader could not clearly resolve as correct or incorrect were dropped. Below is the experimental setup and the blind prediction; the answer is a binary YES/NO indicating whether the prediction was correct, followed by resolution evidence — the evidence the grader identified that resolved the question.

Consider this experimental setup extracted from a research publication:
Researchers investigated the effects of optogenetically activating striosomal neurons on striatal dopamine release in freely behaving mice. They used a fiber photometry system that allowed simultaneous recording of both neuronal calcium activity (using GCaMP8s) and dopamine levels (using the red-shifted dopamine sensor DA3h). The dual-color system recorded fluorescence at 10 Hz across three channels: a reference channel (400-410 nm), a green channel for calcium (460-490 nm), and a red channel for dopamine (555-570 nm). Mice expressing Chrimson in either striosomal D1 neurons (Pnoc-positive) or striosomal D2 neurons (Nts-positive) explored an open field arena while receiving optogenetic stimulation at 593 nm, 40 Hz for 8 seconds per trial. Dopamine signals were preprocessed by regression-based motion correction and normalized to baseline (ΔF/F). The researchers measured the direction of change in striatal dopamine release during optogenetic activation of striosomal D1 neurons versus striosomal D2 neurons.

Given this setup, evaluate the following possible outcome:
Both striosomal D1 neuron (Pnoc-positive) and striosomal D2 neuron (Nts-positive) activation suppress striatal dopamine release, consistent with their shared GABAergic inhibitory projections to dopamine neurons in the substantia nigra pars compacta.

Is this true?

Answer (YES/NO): NO